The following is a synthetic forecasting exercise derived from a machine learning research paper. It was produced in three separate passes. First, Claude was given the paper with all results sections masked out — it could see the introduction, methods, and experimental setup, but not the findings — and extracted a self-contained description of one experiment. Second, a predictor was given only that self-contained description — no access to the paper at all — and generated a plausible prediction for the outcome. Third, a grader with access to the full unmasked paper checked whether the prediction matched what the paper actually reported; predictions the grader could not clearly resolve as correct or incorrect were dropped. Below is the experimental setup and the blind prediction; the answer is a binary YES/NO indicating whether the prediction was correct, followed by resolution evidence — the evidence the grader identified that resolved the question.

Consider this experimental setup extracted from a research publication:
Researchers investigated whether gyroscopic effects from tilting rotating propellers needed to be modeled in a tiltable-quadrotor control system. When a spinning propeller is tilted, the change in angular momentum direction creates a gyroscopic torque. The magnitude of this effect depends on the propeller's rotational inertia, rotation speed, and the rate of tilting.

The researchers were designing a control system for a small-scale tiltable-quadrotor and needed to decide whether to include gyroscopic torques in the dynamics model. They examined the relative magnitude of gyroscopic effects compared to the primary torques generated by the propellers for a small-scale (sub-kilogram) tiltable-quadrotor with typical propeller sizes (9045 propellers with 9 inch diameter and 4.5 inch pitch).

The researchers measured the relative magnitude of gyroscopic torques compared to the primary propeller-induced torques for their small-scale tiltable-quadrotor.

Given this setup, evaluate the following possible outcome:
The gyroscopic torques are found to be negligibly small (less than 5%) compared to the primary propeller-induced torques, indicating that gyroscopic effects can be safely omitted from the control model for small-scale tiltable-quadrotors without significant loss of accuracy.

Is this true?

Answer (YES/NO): YES